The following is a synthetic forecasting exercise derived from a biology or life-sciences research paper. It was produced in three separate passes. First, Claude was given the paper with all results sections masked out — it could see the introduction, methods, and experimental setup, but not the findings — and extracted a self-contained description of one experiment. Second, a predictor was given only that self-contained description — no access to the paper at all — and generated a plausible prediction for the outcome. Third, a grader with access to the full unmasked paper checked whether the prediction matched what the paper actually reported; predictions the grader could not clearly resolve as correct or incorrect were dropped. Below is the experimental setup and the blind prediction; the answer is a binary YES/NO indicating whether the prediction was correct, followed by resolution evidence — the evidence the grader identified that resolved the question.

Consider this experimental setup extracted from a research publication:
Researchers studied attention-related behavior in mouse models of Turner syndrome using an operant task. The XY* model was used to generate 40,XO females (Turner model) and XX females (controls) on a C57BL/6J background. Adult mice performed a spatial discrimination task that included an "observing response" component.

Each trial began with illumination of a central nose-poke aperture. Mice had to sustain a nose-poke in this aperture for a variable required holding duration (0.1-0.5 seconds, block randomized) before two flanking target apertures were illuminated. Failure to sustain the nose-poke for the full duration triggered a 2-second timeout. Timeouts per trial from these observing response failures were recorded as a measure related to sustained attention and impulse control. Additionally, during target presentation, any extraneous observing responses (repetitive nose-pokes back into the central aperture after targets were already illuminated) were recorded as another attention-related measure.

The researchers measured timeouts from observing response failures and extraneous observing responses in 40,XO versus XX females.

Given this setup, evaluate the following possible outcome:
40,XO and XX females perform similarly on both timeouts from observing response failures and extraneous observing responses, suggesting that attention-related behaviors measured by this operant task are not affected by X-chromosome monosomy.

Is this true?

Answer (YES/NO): YES